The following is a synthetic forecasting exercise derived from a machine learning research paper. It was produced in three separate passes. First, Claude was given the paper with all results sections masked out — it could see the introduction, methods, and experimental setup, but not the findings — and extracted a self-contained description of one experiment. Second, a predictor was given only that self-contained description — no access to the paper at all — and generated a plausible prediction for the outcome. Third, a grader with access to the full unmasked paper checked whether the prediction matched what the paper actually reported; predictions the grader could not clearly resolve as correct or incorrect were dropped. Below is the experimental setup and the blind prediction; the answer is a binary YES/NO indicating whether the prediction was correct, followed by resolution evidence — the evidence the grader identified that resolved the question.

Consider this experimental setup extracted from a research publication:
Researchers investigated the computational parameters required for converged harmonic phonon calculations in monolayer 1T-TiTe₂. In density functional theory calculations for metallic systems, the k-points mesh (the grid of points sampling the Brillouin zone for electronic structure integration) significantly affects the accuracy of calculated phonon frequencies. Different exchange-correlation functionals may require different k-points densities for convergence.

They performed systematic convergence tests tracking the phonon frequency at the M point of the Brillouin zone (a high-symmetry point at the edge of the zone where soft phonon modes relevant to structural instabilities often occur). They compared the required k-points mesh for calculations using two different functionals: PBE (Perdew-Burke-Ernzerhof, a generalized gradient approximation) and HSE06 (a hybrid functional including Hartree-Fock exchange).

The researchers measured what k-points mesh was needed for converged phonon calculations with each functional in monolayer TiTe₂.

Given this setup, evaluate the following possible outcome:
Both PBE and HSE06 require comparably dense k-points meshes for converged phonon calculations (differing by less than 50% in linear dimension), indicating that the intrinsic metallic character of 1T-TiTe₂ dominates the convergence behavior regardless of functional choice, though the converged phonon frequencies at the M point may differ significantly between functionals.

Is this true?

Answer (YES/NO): YES